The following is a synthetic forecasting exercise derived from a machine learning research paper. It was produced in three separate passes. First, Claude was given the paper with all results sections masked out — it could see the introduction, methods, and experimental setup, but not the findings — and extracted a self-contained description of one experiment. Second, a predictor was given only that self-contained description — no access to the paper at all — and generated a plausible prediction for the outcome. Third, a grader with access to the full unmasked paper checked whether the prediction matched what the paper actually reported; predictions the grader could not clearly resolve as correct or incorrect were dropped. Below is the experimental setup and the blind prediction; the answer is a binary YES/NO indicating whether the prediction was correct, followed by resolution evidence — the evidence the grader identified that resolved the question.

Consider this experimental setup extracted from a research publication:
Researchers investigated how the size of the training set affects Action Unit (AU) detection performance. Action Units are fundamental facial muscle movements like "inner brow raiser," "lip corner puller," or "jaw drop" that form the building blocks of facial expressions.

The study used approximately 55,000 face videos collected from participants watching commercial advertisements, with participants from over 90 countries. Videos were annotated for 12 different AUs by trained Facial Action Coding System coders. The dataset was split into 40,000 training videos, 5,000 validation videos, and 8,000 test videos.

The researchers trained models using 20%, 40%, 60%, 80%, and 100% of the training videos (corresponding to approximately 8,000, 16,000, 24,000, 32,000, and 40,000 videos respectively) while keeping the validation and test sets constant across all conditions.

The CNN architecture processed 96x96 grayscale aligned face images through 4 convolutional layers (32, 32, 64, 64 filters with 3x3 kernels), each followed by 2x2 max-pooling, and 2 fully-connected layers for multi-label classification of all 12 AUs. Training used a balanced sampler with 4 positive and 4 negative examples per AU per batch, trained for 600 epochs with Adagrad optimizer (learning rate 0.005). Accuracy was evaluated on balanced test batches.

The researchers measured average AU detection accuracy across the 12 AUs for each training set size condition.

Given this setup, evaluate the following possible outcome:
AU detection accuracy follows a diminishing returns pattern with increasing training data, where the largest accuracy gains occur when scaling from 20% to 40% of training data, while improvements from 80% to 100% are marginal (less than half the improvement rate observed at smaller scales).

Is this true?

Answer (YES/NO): YES